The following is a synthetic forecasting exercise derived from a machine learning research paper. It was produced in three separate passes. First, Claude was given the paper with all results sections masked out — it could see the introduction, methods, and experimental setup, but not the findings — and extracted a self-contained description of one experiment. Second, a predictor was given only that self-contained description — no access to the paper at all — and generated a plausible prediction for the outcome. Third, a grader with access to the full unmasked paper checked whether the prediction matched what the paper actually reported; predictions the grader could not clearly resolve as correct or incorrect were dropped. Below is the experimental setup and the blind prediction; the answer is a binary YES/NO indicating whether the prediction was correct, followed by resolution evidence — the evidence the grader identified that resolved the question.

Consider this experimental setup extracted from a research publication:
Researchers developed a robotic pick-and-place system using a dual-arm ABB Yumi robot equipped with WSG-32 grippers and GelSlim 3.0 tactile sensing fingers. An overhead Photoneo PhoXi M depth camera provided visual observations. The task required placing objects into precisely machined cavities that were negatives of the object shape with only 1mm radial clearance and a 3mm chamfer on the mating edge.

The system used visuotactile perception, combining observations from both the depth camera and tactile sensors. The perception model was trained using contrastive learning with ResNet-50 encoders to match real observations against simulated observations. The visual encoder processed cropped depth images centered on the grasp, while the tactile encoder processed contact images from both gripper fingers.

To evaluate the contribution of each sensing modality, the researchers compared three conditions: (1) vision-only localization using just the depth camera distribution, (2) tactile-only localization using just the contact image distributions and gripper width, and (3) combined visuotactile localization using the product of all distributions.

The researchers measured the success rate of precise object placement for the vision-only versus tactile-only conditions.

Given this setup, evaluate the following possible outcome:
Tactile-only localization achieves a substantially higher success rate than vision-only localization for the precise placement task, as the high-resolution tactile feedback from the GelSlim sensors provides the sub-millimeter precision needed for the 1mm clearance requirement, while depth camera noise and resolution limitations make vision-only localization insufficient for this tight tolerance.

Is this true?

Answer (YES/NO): NO